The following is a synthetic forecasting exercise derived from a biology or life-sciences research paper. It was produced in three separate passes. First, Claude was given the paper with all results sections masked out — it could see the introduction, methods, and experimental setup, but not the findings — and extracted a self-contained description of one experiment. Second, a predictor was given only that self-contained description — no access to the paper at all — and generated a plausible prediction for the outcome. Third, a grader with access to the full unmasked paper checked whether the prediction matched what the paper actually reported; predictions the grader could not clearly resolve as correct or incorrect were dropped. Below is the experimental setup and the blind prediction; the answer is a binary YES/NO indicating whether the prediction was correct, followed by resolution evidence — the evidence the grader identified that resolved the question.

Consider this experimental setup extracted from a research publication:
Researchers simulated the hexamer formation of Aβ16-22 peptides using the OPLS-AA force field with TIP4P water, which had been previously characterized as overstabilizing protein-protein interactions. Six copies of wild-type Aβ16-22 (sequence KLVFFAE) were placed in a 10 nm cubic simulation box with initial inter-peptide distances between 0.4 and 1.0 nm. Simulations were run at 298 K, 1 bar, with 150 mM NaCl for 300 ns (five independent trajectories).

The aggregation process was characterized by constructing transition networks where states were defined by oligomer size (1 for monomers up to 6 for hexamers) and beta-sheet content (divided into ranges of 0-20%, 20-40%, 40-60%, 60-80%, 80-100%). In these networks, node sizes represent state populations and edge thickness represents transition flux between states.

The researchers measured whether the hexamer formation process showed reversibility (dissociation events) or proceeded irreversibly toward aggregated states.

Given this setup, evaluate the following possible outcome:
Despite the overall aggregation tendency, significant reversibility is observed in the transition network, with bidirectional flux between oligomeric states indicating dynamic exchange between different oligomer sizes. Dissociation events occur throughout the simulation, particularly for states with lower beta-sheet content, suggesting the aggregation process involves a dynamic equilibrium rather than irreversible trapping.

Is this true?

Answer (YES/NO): NO